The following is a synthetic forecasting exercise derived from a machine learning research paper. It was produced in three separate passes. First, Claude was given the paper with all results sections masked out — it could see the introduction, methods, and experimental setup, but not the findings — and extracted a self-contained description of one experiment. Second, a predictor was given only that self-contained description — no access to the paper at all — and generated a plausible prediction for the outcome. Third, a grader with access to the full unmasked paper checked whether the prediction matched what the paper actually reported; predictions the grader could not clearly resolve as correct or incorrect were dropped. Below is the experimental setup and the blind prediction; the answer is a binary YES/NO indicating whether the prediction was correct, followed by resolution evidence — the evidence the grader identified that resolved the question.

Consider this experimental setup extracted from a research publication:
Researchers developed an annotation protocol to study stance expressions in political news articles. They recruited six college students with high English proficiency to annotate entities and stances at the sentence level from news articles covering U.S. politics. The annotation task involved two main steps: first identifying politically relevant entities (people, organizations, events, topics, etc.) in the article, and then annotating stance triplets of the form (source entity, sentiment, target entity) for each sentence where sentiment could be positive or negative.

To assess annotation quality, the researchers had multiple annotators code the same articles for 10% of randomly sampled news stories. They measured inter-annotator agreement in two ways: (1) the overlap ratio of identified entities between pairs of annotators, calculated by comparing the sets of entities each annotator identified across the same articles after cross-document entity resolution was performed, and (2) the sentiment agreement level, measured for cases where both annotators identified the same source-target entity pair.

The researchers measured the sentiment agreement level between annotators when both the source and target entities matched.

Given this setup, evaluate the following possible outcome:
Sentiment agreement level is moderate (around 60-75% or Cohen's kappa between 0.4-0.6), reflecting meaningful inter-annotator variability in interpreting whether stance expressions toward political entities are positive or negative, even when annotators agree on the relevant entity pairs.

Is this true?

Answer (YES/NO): NO